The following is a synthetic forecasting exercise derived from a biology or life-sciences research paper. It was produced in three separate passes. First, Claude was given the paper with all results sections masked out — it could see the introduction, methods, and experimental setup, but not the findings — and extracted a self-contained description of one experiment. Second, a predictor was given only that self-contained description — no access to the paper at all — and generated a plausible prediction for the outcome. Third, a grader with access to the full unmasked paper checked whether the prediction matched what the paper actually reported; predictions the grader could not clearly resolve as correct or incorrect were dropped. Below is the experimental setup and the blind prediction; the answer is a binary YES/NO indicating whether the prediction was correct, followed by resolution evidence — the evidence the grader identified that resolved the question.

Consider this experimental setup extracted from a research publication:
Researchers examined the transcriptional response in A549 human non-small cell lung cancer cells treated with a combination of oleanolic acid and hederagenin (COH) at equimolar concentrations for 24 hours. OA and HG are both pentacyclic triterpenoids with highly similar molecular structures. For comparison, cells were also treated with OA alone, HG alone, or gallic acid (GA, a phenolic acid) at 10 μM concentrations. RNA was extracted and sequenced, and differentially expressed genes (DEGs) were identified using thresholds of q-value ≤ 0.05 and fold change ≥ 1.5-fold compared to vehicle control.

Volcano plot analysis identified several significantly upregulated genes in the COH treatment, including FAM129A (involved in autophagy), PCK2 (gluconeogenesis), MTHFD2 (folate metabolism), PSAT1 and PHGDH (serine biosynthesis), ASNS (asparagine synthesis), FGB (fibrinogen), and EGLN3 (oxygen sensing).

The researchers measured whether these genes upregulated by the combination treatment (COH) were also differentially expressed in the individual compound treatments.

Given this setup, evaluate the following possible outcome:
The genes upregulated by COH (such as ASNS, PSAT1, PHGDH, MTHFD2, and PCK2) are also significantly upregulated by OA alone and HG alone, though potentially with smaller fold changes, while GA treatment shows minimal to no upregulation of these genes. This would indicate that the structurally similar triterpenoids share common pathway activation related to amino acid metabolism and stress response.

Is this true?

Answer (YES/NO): NO